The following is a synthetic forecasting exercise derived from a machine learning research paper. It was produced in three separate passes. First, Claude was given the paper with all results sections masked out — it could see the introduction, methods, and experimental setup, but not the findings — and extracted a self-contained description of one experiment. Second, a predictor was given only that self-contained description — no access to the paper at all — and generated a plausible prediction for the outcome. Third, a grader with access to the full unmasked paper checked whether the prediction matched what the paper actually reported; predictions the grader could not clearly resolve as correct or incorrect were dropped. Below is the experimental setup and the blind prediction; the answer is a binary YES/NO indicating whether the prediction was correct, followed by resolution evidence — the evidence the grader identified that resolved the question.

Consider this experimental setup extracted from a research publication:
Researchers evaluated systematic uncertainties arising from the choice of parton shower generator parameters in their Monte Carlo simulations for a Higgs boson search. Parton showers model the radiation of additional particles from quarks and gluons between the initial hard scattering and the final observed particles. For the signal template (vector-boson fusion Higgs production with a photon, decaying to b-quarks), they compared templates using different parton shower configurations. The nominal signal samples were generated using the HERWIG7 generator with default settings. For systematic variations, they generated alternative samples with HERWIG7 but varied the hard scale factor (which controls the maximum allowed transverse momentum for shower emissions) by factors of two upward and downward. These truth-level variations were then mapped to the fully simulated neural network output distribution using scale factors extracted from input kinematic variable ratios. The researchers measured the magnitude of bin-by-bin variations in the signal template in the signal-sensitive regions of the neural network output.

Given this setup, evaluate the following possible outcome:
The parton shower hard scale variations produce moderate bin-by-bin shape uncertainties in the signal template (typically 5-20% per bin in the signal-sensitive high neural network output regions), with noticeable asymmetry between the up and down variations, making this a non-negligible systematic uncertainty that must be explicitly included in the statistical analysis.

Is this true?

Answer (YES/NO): NO